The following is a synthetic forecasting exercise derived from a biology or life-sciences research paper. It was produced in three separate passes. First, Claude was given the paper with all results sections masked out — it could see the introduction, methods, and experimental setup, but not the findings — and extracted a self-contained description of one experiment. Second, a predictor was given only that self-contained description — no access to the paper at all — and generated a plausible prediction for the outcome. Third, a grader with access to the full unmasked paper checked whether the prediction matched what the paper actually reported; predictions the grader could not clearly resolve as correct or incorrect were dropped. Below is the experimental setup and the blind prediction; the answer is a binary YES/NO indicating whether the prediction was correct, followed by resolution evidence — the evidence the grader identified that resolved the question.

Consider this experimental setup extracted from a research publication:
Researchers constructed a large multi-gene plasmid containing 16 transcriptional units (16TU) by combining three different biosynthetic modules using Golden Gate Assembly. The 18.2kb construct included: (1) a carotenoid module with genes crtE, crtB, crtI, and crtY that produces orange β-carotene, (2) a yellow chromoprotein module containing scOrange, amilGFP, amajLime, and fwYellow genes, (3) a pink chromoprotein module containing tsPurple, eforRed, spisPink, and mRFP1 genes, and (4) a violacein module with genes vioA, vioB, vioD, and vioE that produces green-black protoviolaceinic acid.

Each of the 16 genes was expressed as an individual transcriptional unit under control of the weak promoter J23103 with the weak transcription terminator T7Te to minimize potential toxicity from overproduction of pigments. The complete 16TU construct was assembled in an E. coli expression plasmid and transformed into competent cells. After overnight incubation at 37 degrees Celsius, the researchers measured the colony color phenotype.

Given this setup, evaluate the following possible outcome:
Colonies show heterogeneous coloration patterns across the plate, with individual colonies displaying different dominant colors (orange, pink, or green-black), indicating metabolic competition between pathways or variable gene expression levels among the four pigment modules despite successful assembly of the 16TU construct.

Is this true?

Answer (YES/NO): NO